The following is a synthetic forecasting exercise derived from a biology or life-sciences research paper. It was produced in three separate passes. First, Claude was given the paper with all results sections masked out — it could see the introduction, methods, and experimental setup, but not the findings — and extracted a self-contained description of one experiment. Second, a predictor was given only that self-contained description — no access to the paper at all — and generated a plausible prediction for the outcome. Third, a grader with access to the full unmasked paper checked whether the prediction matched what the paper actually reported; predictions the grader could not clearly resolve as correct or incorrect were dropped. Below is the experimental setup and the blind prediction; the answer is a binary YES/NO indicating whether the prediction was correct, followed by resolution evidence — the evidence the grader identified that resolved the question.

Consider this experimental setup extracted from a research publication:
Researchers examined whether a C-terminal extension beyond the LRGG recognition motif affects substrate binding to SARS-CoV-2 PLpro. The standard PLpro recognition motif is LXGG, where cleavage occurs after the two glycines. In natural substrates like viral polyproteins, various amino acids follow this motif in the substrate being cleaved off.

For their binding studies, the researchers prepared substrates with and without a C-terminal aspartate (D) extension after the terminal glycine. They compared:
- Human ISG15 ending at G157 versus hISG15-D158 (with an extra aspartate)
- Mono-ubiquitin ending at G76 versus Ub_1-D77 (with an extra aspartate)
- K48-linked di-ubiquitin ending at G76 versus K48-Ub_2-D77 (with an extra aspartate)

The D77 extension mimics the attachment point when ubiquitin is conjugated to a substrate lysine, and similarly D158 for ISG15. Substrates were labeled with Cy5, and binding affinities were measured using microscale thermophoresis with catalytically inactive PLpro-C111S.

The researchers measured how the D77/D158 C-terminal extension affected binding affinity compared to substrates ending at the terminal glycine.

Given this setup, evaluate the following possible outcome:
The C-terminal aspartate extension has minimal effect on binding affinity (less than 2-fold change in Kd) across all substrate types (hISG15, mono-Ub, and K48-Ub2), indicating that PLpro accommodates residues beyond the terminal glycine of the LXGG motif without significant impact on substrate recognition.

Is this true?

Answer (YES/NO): NO